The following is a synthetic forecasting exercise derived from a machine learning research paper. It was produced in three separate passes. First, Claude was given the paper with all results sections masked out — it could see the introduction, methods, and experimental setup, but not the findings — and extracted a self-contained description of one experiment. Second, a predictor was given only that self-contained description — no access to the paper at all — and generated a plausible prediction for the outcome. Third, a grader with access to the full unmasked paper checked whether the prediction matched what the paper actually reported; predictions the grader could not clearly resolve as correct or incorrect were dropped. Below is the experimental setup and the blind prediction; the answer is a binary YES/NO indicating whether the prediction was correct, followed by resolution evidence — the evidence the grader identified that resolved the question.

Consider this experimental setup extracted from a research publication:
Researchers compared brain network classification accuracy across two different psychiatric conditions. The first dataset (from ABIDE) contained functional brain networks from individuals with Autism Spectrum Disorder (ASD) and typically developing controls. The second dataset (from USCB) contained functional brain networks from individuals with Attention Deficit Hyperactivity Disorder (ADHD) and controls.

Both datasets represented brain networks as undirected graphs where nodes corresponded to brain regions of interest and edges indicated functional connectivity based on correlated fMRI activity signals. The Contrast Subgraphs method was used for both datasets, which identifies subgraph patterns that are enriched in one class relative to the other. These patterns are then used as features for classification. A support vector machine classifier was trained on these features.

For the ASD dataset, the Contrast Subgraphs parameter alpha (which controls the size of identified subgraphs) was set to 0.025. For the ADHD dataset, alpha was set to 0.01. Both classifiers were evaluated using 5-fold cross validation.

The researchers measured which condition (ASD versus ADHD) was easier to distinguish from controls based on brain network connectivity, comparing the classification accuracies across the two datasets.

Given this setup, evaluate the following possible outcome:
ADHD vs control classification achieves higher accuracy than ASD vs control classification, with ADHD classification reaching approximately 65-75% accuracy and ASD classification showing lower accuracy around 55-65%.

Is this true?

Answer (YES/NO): NO